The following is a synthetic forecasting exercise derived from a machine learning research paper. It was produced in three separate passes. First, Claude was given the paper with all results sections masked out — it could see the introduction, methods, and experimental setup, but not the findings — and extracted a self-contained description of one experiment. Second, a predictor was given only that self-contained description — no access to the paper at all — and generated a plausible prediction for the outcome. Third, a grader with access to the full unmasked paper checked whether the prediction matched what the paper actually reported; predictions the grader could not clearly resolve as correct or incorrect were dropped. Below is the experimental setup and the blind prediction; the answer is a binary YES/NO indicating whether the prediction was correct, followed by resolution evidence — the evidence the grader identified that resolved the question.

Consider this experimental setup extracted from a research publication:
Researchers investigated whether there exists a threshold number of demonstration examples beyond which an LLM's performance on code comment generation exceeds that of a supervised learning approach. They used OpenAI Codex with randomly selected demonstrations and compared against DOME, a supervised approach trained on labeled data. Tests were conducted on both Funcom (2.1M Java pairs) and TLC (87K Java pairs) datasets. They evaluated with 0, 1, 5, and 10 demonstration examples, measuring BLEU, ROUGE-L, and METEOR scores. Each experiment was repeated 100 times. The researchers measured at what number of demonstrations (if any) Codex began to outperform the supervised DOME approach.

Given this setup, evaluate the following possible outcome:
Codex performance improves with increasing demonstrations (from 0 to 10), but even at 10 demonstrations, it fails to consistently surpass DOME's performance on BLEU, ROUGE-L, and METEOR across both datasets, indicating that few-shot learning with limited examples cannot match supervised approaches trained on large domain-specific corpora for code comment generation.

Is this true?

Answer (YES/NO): NO